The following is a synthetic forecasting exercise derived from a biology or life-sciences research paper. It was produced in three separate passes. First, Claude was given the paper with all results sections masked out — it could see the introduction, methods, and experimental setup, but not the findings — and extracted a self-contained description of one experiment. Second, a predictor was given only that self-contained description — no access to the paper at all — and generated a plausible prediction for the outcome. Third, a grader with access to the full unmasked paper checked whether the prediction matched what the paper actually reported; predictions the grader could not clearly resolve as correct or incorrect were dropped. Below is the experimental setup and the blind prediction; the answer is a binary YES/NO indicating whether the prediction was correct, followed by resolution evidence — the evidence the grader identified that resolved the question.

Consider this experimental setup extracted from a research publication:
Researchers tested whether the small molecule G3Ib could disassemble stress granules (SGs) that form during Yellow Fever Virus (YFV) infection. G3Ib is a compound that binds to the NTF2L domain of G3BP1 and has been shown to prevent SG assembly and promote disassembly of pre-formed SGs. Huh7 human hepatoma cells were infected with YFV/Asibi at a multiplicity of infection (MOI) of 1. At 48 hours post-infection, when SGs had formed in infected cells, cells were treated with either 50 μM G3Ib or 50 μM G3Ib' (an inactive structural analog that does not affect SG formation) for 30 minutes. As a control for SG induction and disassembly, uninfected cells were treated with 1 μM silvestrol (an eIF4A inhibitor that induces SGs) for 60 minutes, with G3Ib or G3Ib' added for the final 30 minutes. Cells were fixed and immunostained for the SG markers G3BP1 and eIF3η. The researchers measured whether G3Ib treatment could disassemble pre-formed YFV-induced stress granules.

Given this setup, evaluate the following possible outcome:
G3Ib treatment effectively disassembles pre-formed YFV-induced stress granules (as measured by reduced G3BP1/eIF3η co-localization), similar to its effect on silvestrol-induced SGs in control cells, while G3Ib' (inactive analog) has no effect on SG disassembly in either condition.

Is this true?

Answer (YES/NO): YES